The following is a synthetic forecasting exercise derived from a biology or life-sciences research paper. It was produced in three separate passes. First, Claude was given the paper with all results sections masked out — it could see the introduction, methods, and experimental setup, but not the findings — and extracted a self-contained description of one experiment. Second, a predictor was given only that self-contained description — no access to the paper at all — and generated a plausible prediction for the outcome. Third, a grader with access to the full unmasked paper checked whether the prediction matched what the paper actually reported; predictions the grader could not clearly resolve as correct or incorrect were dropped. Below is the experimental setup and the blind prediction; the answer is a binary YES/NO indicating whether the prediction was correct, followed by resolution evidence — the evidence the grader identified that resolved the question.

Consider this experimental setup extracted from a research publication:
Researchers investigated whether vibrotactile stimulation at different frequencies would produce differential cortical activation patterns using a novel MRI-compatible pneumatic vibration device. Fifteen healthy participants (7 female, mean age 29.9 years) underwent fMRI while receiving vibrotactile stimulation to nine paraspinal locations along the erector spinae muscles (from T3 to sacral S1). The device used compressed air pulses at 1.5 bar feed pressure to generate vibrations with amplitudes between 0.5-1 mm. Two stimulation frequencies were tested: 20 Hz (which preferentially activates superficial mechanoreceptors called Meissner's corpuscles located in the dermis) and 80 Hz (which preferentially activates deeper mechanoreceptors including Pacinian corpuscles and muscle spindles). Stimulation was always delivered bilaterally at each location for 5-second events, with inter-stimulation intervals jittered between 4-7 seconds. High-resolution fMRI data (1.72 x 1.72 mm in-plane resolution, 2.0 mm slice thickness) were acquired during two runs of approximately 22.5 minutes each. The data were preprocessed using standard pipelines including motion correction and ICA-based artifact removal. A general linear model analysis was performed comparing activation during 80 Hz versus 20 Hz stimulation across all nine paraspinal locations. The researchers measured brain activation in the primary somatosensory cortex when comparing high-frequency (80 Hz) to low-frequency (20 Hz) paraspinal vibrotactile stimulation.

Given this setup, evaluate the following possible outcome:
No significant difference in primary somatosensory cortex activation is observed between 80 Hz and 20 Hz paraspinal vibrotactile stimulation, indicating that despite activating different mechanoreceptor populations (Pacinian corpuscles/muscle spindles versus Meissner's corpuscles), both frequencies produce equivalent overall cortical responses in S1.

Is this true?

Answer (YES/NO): NO